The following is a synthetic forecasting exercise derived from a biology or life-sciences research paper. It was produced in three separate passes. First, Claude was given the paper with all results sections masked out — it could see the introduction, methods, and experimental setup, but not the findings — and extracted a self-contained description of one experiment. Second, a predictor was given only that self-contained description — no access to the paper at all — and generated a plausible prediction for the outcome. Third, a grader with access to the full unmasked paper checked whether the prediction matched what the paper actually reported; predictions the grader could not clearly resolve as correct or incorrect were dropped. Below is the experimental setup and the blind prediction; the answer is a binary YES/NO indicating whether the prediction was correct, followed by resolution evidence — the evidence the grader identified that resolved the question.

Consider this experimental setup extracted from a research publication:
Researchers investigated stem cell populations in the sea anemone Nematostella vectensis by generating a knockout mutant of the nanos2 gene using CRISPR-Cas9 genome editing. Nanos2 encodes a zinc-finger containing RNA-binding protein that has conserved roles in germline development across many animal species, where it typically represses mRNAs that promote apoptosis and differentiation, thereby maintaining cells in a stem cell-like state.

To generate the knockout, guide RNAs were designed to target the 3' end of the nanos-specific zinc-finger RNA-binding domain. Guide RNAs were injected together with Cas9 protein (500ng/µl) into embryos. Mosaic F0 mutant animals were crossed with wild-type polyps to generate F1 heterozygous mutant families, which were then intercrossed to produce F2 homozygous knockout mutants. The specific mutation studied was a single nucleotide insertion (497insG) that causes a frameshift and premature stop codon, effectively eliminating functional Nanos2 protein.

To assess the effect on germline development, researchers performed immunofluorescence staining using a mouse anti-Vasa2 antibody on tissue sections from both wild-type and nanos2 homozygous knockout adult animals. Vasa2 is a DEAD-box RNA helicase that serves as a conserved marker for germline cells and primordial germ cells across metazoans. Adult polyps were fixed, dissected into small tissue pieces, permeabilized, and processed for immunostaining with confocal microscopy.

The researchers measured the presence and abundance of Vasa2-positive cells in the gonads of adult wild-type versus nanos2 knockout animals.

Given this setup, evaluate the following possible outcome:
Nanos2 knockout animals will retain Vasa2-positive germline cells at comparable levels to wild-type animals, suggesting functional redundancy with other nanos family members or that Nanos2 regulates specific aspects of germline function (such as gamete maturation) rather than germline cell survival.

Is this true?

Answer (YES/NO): NO